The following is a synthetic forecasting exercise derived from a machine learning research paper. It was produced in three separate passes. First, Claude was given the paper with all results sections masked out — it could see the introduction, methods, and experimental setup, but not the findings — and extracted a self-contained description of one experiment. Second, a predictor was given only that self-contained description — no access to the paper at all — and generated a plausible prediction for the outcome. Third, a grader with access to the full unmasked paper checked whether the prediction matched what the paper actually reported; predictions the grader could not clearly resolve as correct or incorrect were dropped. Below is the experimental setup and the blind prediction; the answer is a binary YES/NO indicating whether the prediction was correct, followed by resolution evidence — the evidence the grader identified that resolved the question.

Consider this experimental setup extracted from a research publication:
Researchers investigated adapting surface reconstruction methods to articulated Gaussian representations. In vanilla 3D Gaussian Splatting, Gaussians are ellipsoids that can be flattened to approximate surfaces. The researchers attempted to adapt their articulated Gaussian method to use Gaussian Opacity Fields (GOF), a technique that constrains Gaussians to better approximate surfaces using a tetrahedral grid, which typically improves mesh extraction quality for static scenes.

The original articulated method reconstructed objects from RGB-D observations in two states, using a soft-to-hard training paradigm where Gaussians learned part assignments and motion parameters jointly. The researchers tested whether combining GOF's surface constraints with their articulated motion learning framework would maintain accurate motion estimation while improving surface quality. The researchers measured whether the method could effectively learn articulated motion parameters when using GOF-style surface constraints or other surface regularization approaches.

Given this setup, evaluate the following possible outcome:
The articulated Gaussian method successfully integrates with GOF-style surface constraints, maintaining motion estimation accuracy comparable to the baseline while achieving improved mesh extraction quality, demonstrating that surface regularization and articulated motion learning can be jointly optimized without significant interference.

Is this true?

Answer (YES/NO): NO